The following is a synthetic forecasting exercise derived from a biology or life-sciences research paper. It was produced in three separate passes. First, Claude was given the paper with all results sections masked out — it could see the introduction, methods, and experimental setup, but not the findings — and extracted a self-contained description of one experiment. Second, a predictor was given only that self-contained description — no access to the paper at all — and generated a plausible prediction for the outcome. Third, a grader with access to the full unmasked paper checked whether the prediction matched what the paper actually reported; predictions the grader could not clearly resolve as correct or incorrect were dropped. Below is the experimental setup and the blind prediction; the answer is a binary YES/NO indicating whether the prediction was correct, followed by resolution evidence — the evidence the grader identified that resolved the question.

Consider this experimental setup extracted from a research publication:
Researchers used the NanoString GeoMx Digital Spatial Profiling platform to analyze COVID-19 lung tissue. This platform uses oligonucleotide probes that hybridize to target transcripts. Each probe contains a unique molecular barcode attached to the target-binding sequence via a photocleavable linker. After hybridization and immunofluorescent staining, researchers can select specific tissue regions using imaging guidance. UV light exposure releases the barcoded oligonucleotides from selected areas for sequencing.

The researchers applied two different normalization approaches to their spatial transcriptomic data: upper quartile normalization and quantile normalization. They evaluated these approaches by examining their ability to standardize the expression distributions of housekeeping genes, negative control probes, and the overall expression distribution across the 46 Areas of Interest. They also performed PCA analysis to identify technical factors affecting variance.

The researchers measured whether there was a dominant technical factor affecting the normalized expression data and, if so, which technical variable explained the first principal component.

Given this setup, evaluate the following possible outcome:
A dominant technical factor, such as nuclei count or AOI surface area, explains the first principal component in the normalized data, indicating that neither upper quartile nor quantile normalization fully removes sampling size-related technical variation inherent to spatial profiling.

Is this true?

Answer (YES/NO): NO